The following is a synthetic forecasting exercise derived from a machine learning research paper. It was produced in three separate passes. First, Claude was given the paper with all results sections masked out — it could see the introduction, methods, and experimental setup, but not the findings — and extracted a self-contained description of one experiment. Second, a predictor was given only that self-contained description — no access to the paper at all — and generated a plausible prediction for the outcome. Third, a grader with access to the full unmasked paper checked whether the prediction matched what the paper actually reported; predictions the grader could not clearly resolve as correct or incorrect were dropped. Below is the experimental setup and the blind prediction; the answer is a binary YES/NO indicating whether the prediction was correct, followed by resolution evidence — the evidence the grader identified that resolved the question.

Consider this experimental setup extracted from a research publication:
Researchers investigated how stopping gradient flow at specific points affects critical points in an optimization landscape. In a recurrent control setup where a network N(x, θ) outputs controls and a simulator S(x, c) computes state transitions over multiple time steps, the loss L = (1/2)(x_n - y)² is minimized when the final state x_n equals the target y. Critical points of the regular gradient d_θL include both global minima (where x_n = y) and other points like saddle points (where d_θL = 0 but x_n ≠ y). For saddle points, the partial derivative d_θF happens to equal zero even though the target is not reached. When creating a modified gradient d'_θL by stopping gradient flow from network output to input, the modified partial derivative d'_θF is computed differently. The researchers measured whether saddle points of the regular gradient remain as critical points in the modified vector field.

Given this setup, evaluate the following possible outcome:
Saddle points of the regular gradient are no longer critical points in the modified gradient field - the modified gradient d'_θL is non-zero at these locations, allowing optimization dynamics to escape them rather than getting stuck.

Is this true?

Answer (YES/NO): YES